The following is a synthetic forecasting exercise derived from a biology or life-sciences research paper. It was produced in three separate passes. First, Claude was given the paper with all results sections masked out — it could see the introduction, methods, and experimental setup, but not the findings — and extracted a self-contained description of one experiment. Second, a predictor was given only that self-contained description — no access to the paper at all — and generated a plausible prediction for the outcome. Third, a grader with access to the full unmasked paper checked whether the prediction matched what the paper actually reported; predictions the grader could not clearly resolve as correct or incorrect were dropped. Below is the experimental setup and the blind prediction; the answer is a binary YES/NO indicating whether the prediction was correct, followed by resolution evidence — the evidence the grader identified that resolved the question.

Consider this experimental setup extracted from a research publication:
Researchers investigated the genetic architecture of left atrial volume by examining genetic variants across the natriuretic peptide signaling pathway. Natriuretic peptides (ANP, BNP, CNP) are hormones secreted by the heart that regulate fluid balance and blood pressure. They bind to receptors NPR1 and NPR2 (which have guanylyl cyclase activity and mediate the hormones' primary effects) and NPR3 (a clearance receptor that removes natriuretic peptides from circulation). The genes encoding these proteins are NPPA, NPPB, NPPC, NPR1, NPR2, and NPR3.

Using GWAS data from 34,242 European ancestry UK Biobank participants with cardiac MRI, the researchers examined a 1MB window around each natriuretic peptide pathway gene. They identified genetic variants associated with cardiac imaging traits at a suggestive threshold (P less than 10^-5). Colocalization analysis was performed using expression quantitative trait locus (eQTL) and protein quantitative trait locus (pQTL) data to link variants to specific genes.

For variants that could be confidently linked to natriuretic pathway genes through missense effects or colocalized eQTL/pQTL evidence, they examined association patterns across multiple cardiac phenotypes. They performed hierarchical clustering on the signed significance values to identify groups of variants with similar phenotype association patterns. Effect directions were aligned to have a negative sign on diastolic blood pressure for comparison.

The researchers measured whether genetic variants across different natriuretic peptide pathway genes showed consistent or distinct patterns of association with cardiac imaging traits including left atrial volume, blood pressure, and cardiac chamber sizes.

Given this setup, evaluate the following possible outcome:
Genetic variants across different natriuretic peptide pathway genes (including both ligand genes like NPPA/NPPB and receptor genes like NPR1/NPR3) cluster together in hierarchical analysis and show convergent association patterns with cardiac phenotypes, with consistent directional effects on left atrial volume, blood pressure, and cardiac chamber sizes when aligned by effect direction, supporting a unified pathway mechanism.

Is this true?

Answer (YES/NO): NO